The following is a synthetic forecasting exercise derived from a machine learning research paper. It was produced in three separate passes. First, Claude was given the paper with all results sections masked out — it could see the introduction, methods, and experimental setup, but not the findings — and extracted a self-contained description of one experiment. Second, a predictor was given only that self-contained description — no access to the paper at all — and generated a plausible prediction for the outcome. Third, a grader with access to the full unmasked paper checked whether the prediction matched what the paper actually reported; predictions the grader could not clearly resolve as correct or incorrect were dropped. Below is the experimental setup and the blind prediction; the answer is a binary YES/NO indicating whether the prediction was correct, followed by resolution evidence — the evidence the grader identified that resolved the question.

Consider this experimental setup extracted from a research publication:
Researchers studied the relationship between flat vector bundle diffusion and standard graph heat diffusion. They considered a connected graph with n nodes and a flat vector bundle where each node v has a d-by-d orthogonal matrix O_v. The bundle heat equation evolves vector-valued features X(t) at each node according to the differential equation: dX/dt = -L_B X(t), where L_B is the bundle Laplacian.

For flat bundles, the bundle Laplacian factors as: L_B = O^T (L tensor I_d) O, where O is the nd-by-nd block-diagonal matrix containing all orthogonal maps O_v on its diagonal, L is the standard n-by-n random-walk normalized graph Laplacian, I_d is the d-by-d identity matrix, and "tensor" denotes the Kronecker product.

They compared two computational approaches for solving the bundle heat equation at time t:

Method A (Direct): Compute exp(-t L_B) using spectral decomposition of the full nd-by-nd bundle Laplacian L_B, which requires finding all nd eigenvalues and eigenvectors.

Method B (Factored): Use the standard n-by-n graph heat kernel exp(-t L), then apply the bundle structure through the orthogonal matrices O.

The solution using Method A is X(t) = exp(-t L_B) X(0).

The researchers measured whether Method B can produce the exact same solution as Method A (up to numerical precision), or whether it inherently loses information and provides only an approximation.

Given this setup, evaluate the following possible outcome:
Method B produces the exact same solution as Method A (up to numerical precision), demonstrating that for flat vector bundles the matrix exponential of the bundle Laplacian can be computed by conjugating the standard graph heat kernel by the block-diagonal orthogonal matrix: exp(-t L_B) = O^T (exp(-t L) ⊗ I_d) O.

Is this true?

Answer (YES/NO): YES